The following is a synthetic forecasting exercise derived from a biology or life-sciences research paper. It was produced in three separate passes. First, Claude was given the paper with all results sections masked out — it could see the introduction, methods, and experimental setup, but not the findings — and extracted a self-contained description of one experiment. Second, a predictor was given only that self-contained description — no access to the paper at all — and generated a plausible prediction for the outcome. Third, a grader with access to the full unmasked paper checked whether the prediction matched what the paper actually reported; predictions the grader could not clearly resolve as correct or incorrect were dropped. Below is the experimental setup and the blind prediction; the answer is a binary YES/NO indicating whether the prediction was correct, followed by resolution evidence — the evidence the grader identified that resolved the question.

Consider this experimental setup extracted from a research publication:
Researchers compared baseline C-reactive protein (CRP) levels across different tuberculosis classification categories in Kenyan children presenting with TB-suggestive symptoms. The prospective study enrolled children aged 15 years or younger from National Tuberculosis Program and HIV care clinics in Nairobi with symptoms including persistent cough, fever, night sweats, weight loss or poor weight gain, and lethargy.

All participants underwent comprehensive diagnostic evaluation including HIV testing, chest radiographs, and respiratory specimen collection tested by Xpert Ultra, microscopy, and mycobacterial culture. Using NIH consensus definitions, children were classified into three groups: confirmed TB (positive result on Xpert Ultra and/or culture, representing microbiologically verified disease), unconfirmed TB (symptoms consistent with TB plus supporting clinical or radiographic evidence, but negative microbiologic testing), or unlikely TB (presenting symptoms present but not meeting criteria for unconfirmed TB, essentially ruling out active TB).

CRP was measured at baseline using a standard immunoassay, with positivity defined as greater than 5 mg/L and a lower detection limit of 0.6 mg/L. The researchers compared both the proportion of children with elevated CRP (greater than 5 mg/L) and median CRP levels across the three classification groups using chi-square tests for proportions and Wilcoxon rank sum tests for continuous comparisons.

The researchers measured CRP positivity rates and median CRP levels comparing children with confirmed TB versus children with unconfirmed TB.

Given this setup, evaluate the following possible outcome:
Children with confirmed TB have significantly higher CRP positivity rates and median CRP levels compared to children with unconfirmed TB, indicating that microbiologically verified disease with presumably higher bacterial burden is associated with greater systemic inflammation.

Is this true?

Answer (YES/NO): NO